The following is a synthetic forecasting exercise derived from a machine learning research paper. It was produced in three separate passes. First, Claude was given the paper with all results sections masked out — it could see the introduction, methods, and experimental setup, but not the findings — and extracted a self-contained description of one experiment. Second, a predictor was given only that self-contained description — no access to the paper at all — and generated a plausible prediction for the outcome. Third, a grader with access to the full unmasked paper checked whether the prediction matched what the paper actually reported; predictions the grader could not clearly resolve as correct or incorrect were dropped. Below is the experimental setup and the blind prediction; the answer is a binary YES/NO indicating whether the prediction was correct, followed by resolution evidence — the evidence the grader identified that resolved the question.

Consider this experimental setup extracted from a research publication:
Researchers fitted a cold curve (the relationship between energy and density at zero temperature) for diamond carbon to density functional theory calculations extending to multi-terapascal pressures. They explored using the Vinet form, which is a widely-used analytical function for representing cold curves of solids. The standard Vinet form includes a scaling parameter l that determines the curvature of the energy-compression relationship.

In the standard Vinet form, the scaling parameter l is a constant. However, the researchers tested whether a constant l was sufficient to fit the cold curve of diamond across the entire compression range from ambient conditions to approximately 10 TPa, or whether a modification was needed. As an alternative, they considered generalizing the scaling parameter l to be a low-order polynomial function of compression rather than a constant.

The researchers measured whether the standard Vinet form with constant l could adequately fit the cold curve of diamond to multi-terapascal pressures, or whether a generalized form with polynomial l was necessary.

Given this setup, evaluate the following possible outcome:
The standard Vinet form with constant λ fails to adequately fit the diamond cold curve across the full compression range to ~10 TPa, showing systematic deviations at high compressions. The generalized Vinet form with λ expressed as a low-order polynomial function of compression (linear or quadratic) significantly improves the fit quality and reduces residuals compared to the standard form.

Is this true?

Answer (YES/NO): YES